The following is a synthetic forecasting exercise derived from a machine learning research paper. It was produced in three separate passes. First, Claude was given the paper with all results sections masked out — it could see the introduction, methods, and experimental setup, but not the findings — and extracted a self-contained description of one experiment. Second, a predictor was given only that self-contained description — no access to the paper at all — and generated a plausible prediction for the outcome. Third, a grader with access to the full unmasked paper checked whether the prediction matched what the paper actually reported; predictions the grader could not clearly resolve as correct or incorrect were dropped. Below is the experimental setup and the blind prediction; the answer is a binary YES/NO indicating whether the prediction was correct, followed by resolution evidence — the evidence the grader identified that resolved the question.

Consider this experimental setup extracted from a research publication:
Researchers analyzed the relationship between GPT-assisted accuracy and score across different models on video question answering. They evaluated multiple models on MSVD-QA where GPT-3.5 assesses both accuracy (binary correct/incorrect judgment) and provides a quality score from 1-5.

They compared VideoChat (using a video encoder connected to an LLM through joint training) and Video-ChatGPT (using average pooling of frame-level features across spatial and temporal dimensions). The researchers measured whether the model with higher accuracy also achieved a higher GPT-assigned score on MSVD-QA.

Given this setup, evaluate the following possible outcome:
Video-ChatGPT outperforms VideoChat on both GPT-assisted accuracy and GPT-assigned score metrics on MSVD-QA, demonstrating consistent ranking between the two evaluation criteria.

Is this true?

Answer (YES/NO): YES